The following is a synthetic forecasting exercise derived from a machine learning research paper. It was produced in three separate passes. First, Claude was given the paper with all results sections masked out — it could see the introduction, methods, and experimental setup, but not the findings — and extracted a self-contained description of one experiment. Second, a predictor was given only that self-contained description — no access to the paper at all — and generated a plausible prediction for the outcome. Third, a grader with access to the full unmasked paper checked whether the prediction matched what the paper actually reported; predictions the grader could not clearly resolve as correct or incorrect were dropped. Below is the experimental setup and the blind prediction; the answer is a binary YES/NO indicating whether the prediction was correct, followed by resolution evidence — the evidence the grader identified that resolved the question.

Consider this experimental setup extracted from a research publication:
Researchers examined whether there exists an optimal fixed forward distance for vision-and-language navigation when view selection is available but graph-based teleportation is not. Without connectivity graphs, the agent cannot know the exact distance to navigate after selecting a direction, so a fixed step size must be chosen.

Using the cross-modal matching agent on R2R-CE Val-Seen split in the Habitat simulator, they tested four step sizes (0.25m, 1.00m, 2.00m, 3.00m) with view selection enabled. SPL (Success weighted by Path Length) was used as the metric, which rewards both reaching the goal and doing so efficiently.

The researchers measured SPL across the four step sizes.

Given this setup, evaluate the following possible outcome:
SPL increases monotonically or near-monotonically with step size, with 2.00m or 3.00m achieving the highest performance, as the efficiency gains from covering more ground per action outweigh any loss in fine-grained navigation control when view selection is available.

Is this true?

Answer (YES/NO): NO